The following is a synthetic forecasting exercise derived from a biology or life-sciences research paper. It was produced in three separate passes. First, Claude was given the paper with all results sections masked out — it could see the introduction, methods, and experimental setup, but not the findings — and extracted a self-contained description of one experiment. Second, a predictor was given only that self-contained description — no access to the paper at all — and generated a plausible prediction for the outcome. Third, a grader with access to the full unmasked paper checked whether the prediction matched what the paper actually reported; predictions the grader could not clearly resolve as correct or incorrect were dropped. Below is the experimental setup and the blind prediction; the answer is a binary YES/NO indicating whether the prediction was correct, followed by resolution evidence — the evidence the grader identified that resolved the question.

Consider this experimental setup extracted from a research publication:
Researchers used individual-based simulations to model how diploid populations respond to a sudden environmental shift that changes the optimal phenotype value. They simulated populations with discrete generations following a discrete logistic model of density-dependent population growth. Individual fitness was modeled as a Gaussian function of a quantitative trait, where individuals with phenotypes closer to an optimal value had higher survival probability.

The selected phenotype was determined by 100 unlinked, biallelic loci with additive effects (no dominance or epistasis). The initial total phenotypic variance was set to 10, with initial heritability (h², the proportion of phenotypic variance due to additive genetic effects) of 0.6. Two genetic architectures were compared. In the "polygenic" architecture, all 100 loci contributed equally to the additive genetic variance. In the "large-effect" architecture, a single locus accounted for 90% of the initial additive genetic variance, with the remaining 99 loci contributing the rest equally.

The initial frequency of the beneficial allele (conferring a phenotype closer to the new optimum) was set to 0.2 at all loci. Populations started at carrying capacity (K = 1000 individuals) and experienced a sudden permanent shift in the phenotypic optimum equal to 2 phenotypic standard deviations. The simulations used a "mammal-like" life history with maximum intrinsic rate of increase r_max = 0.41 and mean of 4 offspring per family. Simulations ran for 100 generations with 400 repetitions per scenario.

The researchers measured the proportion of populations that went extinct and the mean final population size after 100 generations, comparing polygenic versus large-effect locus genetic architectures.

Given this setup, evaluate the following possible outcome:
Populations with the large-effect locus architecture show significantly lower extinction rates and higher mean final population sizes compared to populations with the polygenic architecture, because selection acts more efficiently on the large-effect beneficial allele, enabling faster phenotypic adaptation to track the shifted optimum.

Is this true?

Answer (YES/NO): NO